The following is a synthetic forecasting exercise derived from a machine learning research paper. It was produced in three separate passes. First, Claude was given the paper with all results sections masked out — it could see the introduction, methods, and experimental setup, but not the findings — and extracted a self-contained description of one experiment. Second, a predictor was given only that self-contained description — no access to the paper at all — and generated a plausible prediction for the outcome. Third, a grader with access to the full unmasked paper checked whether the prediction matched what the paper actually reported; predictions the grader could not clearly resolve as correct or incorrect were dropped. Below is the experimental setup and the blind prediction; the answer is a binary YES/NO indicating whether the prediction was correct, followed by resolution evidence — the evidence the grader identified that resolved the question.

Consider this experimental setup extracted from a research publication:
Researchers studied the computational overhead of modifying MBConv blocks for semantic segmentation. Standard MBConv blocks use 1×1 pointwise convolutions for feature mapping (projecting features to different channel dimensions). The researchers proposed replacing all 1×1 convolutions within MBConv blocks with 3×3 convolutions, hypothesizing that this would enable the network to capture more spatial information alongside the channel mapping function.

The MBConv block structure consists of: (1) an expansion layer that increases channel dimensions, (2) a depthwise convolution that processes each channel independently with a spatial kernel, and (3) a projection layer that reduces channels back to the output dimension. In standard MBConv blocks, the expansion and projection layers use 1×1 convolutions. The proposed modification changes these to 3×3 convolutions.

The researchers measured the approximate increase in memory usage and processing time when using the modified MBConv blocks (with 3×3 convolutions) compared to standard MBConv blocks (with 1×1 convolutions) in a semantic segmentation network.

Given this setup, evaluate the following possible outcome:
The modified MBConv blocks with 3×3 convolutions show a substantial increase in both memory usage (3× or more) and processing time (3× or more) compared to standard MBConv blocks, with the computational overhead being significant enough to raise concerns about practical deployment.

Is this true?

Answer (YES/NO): NO